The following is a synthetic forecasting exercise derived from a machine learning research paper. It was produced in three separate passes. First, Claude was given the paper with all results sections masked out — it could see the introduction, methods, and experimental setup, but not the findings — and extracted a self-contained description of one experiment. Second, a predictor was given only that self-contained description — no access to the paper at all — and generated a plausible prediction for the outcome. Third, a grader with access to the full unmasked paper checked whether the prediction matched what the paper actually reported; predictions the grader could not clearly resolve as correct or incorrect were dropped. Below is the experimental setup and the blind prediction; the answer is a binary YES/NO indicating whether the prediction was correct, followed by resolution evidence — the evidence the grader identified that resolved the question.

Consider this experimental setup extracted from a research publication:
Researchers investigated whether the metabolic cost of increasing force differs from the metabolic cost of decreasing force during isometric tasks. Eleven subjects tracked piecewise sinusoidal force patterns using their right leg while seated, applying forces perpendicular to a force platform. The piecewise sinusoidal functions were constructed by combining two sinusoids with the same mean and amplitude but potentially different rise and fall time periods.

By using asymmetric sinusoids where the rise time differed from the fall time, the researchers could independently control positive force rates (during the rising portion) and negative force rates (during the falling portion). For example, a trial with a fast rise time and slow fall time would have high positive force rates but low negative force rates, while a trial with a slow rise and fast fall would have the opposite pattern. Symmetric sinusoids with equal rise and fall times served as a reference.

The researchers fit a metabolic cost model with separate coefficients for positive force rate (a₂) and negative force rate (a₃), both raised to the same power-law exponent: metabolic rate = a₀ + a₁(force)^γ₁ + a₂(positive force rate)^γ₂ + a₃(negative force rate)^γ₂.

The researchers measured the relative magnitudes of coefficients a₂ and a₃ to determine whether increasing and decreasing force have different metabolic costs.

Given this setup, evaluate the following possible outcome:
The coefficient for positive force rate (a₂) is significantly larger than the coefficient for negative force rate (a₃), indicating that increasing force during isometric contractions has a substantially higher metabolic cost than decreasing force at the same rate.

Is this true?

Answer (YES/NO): NO